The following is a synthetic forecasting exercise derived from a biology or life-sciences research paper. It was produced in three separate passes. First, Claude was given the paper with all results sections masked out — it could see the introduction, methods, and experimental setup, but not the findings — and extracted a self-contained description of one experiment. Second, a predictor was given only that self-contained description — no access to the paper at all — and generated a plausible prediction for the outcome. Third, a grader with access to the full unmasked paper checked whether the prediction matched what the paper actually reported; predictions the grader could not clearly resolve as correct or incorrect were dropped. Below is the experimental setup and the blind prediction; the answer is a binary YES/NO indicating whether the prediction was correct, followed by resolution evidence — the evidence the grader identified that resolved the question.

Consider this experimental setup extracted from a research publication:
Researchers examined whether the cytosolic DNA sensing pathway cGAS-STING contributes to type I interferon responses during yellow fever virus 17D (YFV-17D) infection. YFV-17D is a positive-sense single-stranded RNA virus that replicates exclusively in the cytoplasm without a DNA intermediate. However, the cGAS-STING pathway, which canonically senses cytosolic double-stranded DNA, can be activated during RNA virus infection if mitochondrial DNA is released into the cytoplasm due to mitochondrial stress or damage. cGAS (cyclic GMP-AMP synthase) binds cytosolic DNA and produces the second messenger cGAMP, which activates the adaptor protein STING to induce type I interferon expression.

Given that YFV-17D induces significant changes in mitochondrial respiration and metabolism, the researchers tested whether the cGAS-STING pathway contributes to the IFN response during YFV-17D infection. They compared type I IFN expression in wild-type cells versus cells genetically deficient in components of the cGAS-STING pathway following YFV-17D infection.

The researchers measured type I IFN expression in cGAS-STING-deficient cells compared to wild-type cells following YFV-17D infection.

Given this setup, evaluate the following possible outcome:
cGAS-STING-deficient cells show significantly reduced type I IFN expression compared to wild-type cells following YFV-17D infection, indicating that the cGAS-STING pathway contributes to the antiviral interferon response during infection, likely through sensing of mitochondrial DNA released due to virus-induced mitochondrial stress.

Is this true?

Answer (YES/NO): NO